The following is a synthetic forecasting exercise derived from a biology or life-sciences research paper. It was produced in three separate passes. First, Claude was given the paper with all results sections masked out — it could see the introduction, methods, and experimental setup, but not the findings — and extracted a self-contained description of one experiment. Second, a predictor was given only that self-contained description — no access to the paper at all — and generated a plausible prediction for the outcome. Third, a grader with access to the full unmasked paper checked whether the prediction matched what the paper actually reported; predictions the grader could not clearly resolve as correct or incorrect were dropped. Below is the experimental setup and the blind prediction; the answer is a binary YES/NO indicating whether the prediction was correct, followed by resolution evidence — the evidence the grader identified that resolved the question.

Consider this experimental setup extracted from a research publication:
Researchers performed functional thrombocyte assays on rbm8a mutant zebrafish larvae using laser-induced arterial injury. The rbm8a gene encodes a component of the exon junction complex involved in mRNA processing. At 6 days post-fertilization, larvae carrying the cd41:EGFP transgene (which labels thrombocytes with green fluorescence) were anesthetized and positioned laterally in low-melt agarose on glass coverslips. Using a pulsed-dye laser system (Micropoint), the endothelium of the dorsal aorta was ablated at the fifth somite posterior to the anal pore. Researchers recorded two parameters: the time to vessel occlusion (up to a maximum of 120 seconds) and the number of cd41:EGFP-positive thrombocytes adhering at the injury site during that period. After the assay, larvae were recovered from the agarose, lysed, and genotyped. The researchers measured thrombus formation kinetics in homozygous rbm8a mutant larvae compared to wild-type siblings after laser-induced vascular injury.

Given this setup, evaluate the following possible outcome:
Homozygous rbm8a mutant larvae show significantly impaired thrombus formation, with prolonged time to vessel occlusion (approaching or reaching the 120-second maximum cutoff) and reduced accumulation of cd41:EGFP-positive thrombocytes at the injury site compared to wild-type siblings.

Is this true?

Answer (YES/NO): NO